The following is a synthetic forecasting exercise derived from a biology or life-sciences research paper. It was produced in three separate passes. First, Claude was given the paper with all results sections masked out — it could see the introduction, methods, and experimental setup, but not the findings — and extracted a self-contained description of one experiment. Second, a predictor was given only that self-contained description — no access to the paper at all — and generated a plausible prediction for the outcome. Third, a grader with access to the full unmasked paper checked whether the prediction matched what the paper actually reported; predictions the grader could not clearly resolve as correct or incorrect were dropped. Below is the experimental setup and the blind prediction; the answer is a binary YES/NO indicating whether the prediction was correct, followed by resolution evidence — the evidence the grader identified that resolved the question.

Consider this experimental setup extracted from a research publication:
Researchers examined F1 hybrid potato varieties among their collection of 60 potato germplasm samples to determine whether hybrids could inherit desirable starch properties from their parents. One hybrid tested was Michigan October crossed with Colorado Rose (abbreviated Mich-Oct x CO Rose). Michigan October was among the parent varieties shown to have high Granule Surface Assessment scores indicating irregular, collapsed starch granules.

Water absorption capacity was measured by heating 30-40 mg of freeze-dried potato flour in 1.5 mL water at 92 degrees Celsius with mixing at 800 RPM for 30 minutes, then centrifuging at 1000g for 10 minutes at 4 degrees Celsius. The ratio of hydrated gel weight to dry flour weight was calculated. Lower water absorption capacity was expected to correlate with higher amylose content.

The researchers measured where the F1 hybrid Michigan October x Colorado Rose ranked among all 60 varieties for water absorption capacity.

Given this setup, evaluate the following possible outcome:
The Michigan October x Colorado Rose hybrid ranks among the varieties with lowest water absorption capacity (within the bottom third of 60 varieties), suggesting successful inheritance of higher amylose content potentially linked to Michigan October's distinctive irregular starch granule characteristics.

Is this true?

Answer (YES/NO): YES